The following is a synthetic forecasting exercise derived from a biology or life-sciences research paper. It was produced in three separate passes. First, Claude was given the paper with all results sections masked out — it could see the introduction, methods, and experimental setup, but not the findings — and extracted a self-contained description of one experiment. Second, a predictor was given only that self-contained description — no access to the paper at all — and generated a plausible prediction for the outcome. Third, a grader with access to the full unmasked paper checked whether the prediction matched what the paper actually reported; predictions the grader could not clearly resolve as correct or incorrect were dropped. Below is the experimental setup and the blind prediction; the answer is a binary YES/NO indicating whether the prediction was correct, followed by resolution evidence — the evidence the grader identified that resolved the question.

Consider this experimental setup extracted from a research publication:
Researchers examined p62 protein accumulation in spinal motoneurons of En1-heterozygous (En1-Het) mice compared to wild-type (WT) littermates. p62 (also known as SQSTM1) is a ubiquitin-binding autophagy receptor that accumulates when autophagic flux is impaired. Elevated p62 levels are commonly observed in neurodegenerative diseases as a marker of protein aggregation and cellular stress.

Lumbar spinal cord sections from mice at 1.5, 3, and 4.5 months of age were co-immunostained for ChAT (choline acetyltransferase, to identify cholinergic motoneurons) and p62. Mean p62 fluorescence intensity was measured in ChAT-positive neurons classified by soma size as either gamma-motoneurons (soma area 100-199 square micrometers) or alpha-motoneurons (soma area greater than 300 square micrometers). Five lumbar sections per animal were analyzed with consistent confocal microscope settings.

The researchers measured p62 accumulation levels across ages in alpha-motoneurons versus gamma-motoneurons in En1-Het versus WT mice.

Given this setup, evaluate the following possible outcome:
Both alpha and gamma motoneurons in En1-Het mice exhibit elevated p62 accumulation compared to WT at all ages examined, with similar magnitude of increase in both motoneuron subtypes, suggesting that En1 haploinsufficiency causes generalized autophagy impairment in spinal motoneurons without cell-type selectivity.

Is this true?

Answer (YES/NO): NO